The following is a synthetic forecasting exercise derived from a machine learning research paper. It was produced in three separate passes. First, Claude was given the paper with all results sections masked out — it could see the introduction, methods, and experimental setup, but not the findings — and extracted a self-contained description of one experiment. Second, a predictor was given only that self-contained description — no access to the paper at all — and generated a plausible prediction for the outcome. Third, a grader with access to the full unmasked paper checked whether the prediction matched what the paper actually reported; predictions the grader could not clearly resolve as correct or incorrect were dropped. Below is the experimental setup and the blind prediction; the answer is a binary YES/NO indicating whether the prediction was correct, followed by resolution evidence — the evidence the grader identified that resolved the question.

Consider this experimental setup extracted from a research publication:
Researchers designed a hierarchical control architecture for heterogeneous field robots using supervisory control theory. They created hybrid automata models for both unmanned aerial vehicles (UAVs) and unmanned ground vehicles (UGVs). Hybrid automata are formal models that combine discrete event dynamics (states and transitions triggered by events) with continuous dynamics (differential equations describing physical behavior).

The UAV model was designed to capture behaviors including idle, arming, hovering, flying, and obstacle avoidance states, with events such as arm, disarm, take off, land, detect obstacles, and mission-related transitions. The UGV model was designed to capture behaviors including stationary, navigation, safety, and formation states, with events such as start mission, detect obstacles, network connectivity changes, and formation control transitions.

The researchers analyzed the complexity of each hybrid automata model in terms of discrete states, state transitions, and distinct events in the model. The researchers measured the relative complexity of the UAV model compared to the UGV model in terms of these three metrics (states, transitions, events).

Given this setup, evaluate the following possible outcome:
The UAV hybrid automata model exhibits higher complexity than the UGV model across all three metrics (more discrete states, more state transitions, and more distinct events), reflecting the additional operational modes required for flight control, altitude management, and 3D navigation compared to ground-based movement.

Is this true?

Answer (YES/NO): YES